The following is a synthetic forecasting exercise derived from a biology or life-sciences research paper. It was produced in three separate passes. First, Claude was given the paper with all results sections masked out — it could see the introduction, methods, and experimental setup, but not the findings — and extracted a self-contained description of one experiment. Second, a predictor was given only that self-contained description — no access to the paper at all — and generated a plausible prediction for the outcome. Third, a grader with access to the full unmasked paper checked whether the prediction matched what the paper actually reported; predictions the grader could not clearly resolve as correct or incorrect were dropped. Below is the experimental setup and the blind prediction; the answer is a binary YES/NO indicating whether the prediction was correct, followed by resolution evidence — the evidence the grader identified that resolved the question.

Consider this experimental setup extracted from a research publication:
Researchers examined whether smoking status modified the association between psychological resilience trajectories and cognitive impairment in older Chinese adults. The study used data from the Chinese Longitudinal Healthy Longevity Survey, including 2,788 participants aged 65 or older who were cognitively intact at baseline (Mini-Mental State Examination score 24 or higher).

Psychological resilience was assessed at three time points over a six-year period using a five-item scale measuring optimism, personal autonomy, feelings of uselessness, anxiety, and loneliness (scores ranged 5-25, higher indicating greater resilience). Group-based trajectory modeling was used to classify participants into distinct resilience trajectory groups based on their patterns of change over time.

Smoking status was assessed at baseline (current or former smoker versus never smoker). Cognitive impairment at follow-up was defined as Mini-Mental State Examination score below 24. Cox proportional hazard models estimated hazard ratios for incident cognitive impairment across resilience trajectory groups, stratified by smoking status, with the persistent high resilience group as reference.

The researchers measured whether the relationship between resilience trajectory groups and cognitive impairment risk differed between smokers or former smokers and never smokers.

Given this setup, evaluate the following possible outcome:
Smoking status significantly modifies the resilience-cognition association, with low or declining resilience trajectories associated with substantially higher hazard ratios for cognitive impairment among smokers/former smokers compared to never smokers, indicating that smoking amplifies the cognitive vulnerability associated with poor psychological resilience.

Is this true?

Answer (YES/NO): NO